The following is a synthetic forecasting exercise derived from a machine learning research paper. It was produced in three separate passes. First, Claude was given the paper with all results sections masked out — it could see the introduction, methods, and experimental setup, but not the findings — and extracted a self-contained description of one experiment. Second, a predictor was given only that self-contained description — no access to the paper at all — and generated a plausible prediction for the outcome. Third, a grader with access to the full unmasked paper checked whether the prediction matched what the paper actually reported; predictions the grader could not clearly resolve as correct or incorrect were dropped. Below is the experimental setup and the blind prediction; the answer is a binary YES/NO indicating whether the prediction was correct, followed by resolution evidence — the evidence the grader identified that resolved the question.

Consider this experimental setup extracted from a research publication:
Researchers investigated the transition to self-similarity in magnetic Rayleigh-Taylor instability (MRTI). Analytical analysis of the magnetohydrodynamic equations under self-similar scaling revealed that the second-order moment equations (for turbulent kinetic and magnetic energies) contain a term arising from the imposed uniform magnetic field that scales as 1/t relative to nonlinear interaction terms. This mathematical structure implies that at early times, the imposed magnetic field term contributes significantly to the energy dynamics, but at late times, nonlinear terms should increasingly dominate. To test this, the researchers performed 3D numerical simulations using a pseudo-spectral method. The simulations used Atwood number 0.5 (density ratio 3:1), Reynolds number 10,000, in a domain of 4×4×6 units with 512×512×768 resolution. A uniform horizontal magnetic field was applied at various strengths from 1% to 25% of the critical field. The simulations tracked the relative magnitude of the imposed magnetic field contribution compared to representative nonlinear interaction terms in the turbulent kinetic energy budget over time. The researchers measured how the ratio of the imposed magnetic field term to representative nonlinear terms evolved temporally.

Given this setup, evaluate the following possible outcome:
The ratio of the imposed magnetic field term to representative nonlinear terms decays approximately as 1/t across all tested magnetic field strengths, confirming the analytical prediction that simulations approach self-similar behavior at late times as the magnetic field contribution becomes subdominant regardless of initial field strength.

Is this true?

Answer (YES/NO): YES